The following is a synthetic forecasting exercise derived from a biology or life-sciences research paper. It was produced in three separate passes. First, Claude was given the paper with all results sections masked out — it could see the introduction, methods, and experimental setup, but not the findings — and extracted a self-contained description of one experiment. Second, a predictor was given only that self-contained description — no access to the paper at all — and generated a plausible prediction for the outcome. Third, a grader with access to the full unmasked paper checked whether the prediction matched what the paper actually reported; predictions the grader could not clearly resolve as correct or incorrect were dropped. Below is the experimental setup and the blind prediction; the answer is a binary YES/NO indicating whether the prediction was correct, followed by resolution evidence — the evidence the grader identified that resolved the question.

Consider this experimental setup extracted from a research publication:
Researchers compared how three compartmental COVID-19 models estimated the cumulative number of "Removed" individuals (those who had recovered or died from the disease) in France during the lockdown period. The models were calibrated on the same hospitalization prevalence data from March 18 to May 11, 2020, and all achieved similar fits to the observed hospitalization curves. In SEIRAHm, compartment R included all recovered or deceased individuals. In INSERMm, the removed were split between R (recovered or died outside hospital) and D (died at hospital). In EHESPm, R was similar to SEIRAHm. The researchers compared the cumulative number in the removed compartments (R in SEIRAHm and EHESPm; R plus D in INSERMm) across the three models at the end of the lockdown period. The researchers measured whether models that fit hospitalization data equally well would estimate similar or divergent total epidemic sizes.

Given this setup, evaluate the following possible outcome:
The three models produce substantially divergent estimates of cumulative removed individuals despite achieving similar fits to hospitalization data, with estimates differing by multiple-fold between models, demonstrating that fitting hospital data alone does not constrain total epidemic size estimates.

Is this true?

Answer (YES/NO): YES